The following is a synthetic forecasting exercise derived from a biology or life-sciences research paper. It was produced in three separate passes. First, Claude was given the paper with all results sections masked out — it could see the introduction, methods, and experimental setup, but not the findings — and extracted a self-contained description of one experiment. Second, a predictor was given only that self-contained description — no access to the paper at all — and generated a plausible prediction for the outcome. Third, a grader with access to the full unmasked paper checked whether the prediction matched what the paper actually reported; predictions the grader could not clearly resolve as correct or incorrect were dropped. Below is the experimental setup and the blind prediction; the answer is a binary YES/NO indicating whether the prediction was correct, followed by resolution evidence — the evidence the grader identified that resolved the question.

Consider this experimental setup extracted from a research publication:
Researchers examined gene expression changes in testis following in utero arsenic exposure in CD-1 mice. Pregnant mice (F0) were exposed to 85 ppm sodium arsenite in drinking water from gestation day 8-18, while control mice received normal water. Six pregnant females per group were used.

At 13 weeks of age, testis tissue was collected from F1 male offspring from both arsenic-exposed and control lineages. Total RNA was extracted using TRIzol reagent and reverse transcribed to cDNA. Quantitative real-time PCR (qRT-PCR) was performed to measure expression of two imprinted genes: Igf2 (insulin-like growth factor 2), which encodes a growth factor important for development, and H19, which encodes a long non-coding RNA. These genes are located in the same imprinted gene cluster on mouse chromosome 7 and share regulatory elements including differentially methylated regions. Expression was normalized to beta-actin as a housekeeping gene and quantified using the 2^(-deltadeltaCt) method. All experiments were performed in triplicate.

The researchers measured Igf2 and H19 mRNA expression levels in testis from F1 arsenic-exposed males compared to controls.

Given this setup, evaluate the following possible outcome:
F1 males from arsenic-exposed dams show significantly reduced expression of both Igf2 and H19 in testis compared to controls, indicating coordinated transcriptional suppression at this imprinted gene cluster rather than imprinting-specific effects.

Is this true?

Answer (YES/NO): NO